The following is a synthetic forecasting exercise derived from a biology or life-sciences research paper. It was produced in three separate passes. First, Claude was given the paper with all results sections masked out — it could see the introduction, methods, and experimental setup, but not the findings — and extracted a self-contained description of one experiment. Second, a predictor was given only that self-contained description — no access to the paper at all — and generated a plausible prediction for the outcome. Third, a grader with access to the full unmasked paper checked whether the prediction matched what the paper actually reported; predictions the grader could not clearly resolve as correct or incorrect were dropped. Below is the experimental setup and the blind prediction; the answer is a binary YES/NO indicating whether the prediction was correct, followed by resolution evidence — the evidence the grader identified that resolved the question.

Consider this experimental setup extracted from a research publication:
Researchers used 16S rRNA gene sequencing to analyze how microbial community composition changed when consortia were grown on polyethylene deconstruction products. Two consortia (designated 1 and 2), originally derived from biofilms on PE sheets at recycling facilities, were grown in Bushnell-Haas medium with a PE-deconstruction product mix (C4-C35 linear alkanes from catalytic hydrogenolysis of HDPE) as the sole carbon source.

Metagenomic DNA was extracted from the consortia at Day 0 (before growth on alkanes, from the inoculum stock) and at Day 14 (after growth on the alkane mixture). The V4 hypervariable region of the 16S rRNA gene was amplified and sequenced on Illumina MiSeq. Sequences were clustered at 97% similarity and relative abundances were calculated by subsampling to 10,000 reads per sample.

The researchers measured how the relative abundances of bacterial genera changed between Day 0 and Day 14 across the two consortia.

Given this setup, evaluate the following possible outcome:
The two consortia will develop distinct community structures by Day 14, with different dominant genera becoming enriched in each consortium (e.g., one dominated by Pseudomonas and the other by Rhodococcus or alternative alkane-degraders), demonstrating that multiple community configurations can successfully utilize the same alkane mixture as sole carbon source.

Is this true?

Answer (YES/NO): NO